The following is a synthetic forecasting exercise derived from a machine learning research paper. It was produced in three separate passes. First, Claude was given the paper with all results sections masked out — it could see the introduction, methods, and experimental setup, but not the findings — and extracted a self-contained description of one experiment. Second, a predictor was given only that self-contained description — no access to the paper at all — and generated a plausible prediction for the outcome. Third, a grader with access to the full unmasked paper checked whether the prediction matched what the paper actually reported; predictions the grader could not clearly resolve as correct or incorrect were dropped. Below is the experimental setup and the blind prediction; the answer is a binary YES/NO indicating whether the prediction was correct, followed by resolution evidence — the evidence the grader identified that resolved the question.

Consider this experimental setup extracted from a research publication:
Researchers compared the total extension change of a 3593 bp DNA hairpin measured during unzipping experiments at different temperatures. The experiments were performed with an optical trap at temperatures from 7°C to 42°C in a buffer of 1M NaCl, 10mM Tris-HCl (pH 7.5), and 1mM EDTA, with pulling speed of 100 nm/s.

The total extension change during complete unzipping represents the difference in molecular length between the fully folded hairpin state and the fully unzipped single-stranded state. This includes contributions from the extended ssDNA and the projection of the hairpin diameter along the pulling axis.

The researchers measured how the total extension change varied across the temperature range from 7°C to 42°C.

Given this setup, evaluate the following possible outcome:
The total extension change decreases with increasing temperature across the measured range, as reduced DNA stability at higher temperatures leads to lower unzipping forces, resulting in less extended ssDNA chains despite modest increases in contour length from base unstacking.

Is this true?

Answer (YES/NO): NO